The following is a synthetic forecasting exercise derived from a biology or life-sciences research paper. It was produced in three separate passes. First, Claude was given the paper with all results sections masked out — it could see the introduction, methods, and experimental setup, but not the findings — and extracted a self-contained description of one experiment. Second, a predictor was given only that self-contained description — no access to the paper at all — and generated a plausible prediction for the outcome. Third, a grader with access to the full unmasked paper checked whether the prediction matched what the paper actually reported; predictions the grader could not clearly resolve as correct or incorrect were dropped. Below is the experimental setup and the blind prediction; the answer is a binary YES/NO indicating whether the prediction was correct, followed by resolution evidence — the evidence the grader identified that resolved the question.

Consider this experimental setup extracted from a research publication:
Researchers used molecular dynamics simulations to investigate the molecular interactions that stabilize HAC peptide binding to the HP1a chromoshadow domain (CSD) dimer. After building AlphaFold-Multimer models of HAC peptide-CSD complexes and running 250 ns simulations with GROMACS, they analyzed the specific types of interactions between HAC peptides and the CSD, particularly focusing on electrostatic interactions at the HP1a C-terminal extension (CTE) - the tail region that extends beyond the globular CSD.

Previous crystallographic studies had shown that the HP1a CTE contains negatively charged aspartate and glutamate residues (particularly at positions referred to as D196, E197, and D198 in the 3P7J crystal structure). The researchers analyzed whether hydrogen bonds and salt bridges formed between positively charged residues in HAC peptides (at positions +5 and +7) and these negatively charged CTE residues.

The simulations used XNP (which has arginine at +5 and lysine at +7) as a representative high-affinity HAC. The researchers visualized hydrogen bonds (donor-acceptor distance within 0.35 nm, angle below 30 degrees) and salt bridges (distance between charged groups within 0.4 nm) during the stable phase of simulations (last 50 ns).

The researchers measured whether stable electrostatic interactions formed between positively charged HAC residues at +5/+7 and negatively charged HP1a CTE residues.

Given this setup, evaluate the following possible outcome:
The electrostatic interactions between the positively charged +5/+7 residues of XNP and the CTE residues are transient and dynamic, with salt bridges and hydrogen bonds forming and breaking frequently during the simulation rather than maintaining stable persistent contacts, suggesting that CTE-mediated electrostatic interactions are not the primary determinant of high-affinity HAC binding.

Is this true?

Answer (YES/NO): NO